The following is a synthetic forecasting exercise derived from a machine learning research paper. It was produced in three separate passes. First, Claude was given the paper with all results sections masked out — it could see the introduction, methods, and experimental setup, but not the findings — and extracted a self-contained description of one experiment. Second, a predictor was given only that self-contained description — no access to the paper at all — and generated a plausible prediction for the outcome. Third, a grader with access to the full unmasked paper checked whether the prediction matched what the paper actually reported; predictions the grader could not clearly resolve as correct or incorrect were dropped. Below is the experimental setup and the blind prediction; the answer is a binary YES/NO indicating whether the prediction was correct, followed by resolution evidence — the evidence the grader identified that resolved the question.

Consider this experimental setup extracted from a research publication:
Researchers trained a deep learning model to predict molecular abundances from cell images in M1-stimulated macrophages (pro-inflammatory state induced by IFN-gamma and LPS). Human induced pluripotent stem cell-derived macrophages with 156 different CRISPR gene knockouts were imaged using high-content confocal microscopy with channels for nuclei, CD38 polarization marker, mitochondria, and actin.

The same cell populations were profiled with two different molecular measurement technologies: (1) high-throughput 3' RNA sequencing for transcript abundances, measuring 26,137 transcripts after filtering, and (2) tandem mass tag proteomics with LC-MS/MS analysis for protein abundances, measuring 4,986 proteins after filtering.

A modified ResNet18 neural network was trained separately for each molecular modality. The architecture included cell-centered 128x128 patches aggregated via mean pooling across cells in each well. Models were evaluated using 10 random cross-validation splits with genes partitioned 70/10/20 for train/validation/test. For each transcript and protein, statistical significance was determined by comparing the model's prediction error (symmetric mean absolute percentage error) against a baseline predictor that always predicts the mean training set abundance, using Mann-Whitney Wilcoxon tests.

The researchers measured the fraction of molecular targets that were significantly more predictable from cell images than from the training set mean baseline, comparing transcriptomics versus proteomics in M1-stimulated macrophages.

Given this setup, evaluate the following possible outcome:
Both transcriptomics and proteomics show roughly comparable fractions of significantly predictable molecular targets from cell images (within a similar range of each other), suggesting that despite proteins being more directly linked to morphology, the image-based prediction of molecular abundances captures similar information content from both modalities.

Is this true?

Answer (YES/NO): NO